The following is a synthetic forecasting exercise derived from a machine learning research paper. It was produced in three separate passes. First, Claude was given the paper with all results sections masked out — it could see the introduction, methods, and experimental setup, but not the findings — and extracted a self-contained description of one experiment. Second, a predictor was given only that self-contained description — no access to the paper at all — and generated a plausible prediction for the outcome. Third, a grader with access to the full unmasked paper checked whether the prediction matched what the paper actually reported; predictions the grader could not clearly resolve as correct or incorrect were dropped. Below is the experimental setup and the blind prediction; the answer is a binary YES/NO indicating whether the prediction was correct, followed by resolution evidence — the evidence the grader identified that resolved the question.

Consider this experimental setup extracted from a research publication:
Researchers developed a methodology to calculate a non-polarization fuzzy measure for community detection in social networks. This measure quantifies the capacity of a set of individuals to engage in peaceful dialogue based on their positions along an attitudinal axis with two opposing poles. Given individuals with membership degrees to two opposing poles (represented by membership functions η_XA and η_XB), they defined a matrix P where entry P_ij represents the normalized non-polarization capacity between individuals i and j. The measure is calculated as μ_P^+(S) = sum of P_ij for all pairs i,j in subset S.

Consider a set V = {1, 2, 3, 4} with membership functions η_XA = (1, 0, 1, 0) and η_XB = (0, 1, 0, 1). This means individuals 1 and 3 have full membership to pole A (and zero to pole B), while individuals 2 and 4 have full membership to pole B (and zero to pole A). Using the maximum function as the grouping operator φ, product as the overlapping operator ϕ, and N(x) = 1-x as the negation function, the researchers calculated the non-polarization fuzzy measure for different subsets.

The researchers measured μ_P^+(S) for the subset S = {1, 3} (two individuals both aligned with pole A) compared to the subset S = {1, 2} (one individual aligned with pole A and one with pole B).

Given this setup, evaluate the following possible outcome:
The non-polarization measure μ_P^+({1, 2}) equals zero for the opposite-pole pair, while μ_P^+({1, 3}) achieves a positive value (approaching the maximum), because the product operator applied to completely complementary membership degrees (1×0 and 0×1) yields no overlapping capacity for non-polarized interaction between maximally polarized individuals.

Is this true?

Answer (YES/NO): YES